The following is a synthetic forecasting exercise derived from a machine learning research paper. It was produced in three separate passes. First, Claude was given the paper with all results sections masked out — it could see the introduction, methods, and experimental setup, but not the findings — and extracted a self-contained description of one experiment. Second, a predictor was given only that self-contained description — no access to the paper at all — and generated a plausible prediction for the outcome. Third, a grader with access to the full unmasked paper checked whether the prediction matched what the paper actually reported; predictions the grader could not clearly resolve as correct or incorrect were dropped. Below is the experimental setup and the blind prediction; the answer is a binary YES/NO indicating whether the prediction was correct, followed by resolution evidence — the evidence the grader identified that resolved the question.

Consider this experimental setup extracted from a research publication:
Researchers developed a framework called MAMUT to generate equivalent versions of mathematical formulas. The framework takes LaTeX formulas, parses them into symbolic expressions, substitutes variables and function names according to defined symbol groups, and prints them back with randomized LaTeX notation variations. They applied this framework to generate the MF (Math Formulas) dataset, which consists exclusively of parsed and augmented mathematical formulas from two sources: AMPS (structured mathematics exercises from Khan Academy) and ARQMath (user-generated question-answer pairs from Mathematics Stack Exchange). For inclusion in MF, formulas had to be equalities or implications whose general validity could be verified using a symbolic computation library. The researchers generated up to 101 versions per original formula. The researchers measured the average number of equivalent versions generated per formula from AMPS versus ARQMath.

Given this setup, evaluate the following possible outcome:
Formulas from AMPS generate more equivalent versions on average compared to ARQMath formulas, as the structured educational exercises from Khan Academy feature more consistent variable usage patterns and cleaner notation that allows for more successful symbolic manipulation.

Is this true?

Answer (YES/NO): NO